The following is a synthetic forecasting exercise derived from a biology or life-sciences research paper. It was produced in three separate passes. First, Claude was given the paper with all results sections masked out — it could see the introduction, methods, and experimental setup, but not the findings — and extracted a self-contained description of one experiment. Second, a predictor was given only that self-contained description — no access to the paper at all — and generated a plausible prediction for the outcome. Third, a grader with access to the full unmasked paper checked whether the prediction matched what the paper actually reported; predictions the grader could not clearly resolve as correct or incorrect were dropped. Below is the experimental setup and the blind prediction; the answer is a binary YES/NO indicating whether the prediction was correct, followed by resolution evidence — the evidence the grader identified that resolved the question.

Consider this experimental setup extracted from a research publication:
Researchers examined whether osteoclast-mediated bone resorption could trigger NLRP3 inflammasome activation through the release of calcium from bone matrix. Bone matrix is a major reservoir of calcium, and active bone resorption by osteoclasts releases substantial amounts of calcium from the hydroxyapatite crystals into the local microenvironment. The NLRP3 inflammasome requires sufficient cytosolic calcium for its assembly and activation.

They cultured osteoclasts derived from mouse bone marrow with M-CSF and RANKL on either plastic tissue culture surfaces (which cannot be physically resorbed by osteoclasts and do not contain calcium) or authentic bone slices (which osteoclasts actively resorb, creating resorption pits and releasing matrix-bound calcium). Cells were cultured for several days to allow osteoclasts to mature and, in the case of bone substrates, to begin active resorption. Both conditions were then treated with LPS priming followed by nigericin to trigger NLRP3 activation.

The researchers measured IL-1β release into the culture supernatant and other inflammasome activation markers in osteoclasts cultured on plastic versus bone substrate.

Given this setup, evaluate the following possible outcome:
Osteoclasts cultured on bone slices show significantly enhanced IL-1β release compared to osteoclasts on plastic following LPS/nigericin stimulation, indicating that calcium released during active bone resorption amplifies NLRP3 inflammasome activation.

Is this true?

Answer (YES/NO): YES